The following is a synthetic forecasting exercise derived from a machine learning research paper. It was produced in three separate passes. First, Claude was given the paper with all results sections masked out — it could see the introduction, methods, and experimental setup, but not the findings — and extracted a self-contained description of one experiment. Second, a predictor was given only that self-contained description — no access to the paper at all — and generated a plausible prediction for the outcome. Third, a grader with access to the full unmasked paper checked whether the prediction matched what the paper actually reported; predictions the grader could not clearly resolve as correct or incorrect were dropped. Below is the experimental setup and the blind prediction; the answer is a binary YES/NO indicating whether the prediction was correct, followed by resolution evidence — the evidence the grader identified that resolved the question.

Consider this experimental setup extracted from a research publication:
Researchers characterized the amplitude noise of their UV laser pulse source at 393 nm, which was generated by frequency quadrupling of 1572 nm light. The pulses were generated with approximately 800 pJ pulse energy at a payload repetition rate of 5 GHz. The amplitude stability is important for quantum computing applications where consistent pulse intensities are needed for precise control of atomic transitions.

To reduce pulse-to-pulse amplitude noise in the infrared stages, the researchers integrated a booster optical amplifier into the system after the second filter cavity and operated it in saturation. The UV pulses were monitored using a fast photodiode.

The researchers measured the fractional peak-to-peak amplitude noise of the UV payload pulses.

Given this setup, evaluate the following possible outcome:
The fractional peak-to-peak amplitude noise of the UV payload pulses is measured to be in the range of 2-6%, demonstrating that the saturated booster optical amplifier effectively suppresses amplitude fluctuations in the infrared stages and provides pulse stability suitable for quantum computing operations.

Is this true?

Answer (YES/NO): YES